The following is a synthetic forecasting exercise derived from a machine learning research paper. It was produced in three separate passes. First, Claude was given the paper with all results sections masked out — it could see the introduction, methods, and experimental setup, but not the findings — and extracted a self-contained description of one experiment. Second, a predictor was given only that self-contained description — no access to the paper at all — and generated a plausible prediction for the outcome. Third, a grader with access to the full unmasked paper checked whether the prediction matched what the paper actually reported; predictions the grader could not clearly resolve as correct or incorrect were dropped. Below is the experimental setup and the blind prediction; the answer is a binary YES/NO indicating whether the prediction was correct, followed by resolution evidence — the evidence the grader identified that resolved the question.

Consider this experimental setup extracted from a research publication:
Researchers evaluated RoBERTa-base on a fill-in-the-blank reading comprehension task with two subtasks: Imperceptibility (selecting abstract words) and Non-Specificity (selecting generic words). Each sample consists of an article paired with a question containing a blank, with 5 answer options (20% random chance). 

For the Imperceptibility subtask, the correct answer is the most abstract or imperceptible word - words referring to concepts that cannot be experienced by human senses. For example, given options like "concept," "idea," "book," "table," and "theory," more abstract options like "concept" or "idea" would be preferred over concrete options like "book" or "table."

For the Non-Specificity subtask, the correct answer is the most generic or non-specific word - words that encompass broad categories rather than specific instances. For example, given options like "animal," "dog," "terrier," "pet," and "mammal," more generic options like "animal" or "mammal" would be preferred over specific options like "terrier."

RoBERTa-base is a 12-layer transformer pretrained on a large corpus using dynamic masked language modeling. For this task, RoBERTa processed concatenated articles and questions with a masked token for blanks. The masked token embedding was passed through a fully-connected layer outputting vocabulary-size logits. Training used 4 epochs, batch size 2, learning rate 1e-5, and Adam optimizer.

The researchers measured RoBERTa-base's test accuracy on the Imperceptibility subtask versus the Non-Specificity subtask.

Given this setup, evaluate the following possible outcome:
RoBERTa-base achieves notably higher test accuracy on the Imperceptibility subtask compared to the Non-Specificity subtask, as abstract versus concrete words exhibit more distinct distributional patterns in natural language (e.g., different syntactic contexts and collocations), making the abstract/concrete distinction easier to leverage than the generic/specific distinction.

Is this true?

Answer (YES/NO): YES